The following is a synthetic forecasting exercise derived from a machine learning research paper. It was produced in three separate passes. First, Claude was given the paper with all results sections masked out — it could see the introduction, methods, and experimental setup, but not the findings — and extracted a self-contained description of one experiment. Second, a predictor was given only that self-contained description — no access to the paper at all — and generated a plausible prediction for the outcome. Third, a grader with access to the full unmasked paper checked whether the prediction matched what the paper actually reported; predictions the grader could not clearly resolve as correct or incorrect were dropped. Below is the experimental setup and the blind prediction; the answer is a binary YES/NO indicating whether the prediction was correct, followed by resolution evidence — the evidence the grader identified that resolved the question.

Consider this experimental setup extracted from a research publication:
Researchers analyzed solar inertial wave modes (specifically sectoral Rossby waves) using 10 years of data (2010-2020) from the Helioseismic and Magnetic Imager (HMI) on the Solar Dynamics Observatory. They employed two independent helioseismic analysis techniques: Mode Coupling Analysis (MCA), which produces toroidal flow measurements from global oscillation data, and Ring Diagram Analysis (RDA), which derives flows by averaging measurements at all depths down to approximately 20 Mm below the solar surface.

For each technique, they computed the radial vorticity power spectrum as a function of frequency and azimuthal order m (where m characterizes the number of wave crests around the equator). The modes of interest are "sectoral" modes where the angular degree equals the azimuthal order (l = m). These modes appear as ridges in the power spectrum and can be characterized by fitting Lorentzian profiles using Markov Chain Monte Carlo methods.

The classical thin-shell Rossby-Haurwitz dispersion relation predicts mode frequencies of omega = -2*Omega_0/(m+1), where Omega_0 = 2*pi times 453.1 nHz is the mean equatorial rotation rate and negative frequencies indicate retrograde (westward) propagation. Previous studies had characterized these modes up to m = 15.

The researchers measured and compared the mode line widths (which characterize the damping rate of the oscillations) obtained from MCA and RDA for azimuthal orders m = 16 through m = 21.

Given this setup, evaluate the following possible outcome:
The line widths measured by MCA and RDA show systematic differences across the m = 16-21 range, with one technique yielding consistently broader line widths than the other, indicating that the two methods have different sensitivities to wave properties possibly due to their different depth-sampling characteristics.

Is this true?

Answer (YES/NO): NO